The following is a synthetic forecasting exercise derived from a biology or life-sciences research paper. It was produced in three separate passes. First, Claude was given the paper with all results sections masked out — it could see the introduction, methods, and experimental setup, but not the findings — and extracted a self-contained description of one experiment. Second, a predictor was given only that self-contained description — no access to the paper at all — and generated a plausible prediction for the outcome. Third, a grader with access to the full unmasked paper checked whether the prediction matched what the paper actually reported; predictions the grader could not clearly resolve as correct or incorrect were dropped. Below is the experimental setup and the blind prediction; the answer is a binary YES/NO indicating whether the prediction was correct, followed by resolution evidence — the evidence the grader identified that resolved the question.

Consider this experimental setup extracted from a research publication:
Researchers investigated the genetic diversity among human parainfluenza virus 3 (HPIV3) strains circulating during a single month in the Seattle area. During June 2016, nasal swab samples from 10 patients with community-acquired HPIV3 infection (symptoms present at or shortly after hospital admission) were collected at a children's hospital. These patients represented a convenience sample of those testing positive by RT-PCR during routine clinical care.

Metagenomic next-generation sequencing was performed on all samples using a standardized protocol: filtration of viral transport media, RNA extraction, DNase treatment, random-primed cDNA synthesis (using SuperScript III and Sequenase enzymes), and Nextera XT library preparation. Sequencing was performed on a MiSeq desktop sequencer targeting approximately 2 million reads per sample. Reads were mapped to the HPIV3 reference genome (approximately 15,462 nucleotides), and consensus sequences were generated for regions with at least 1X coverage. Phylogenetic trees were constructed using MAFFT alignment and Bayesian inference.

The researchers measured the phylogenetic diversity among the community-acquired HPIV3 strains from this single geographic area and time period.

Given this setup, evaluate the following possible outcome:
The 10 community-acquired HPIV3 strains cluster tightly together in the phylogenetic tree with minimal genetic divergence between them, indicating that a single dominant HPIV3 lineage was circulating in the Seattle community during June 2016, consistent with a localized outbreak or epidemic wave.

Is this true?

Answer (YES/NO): NO